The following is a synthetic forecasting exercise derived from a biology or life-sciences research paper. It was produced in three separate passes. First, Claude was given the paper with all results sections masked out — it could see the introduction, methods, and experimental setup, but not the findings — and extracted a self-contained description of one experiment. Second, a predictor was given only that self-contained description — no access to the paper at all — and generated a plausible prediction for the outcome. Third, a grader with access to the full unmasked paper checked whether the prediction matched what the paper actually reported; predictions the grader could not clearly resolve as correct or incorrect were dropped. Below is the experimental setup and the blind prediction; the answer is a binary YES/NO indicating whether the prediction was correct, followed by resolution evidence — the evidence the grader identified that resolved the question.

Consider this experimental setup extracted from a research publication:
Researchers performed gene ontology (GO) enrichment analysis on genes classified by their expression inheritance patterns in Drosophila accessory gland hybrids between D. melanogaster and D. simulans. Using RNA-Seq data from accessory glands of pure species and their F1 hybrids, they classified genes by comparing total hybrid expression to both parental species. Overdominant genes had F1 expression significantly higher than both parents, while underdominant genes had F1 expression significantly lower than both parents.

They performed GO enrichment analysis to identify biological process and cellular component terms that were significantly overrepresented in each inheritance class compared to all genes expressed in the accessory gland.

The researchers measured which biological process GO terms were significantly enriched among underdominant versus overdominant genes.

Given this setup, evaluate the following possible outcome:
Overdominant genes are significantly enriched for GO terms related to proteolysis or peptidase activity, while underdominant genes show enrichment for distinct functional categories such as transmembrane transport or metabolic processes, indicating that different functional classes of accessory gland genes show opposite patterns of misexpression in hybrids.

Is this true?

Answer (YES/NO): NO